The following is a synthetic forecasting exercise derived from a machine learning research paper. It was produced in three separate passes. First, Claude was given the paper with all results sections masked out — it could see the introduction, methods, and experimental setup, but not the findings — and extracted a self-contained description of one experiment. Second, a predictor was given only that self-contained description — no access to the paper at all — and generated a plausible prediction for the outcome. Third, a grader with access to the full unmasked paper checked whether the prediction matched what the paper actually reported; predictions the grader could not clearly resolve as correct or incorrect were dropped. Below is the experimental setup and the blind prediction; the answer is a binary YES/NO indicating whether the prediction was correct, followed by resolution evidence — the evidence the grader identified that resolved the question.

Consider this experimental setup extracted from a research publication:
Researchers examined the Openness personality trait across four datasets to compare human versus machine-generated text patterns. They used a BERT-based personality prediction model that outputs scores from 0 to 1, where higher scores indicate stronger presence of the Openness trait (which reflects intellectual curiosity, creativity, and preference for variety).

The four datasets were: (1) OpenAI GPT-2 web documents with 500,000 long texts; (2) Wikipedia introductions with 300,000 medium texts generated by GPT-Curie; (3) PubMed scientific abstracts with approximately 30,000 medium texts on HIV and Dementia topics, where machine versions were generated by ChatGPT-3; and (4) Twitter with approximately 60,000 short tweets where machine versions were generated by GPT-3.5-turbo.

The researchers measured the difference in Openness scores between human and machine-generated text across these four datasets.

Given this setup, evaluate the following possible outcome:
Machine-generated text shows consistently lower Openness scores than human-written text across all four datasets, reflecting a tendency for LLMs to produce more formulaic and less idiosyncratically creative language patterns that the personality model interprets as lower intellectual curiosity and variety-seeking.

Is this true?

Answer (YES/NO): NO